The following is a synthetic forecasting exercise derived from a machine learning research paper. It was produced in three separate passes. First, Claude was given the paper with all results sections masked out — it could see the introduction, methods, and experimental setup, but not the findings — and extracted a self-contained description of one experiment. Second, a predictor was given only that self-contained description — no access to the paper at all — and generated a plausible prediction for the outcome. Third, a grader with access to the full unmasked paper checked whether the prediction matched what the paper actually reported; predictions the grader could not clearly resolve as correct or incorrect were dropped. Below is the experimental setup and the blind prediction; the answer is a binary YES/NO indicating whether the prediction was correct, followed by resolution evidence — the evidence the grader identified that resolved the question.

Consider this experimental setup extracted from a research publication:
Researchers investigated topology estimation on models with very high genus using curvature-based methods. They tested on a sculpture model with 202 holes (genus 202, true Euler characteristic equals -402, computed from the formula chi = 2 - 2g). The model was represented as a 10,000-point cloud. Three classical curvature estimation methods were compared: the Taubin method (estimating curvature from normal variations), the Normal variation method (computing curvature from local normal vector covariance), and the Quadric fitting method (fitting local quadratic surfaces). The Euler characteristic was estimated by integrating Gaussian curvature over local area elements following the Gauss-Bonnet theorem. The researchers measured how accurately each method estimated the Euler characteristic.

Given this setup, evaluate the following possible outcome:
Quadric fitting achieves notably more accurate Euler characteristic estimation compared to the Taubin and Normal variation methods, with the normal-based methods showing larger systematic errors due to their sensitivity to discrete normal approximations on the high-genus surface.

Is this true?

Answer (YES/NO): NO